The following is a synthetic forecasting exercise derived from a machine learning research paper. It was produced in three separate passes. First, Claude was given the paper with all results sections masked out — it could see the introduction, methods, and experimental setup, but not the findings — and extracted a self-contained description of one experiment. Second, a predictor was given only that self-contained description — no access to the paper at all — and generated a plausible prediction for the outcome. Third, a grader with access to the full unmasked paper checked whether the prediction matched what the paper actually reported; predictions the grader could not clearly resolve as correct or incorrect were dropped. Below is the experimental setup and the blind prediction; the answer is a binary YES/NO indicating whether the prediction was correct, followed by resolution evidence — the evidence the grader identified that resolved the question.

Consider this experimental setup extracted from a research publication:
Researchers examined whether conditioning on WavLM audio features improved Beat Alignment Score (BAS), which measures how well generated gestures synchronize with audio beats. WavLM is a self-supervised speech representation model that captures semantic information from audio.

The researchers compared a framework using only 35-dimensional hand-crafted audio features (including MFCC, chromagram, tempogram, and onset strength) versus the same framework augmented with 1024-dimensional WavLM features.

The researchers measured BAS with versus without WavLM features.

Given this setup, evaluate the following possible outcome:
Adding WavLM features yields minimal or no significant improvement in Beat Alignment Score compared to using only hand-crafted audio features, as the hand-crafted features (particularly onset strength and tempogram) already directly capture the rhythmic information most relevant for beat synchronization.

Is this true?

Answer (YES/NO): YES